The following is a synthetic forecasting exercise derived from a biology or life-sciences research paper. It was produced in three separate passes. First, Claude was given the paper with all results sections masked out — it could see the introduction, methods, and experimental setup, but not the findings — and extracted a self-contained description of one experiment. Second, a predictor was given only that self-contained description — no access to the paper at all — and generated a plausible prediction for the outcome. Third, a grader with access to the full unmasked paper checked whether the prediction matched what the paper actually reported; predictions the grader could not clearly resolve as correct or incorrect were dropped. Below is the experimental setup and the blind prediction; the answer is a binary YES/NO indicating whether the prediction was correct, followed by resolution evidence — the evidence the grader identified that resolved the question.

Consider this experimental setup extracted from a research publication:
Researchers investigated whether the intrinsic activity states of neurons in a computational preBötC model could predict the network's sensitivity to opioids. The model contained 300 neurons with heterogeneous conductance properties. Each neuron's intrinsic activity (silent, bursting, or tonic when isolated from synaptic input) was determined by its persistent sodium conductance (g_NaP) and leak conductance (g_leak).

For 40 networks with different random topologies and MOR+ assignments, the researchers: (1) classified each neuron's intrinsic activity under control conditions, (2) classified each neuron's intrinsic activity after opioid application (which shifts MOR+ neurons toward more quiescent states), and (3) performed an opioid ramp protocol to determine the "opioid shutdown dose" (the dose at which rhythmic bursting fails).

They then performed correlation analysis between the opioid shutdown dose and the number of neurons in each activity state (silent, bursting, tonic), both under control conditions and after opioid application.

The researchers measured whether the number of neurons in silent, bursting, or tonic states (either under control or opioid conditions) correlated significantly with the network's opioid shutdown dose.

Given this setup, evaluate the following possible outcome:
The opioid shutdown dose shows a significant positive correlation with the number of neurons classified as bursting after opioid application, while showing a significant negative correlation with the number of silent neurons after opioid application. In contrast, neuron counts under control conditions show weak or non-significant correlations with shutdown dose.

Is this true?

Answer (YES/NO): NO